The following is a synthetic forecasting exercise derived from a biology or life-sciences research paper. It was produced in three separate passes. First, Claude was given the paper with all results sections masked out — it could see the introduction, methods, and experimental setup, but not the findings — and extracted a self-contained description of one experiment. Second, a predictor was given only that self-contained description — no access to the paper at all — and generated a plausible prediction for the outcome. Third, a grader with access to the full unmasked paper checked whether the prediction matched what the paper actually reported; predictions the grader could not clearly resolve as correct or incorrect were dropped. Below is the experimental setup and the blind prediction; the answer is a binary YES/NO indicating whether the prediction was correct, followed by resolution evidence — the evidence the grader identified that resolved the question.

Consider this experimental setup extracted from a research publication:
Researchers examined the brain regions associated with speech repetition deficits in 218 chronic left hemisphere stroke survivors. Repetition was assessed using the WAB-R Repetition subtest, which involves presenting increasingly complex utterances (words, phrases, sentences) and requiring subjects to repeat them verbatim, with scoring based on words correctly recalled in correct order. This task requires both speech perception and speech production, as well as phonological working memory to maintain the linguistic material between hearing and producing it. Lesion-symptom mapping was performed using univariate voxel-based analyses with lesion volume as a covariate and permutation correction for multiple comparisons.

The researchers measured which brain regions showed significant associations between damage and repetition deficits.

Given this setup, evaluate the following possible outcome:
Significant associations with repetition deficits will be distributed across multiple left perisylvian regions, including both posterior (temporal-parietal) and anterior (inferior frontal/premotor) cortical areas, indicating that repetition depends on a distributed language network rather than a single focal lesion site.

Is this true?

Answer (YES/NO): NO